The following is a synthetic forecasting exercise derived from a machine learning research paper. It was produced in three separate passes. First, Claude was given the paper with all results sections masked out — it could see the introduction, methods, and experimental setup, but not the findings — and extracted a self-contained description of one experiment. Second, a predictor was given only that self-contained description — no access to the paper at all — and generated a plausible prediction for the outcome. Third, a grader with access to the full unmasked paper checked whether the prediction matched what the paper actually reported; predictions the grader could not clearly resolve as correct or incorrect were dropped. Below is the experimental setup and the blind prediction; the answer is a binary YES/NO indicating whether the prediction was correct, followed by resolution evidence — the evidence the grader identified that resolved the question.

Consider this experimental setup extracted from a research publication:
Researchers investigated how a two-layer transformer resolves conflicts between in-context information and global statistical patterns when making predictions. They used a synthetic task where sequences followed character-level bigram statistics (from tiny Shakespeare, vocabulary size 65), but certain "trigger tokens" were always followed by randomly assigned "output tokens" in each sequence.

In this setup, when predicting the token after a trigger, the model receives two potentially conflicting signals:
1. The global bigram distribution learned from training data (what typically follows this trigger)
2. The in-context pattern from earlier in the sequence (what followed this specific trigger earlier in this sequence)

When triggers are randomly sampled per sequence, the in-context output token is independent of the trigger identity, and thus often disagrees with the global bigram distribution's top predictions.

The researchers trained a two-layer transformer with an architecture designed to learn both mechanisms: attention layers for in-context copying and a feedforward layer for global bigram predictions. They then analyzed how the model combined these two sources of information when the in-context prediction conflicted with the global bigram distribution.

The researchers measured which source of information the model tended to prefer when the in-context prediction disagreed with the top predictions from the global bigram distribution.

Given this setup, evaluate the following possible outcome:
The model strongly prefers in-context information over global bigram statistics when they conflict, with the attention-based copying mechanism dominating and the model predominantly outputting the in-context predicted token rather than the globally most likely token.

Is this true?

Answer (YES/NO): YES